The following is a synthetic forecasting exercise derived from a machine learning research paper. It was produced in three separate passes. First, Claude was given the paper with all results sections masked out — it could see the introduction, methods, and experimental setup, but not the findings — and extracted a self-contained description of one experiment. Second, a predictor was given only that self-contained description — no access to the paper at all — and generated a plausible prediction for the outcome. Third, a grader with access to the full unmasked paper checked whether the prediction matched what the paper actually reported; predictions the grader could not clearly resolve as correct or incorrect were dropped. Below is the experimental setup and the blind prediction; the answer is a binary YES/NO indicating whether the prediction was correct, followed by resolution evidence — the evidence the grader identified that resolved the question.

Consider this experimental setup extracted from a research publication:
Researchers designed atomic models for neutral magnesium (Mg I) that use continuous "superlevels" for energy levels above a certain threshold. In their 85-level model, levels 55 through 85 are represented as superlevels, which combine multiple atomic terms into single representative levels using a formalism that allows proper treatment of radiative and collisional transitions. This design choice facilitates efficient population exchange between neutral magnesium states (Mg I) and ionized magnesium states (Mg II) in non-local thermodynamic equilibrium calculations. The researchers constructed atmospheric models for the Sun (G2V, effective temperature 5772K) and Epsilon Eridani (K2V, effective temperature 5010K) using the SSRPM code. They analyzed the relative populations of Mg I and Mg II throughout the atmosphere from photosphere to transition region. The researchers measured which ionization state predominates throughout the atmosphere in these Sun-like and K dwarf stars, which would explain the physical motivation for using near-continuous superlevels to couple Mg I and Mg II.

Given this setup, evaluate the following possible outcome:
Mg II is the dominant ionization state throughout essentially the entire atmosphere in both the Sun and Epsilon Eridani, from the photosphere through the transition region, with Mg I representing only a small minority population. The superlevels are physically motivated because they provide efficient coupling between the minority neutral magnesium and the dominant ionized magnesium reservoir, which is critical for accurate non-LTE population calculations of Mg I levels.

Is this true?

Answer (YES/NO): YES